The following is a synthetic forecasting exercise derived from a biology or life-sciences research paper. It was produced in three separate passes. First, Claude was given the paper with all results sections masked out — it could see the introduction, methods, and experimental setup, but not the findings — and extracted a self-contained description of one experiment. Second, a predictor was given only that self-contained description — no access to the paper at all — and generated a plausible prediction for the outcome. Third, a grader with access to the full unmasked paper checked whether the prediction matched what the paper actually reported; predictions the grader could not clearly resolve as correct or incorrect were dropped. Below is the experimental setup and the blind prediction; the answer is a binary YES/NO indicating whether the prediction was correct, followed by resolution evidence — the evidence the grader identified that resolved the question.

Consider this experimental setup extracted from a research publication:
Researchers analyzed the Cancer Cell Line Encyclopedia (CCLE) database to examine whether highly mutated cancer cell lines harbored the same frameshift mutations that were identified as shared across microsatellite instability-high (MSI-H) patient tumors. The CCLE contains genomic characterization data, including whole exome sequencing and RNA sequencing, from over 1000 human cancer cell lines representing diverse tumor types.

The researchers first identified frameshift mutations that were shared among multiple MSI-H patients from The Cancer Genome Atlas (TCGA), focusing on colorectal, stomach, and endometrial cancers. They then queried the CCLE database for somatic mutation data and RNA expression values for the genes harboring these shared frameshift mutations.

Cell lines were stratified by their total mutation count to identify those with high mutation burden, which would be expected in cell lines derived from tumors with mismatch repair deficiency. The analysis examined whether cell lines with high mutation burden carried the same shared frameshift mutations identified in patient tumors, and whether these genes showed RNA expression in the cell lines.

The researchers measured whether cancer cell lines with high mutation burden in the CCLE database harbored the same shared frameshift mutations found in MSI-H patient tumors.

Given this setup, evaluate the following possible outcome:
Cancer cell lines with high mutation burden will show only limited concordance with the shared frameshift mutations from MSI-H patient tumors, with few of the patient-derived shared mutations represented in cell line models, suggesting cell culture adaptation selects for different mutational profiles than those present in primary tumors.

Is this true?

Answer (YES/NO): NO